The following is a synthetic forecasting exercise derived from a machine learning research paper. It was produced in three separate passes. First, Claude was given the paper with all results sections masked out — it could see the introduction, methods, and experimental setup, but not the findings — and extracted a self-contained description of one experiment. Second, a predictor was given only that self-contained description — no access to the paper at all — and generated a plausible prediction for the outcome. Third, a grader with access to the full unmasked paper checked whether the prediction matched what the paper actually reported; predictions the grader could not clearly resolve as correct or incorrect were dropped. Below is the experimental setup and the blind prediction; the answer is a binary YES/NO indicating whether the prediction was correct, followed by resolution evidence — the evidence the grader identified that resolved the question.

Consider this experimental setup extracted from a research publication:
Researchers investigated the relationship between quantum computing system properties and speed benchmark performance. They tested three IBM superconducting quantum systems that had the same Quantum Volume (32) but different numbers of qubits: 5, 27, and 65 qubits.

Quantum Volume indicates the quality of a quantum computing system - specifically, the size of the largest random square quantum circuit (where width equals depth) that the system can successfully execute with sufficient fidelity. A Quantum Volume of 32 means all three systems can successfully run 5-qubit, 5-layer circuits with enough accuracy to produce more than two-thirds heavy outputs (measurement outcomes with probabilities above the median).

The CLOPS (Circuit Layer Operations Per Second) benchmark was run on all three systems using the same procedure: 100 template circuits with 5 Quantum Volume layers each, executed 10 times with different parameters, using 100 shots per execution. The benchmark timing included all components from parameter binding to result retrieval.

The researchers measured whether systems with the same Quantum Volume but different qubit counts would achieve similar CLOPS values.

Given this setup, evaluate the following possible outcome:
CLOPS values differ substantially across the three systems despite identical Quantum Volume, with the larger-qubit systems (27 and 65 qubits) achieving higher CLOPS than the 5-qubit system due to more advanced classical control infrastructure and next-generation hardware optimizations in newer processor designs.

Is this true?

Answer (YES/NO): NO